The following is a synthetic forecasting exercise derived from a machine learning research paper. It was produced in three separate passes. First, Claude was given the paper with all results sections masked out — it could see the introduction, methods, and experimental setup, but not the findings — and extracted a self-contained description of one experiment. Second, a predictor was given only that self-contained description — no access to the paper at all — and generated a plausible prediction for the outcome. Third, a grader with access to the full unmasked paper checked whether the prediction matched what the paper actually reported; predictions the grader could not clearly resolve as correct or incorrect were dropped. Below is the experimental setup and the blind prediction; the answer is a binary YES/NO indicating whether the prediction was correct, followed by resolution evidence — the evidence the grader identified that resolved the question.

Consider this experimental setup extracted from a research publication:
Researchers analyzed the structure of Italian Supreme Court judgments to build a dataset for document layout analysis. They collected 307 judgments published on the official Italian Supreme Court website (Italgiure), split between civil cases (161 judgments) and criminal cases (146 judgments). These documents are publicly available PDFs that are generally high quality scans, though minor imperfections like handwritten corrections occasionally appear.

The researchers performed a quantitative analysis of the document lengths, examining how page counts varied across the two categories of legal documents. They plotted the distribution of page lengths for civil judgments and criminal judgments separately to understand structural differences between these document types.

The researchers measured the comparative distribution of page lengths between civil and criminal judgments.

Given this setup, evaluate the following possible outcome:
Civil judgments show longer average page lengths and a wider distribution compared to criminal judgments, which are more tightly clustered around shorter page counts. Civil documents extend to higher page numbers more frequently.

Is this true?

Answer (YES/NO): NO